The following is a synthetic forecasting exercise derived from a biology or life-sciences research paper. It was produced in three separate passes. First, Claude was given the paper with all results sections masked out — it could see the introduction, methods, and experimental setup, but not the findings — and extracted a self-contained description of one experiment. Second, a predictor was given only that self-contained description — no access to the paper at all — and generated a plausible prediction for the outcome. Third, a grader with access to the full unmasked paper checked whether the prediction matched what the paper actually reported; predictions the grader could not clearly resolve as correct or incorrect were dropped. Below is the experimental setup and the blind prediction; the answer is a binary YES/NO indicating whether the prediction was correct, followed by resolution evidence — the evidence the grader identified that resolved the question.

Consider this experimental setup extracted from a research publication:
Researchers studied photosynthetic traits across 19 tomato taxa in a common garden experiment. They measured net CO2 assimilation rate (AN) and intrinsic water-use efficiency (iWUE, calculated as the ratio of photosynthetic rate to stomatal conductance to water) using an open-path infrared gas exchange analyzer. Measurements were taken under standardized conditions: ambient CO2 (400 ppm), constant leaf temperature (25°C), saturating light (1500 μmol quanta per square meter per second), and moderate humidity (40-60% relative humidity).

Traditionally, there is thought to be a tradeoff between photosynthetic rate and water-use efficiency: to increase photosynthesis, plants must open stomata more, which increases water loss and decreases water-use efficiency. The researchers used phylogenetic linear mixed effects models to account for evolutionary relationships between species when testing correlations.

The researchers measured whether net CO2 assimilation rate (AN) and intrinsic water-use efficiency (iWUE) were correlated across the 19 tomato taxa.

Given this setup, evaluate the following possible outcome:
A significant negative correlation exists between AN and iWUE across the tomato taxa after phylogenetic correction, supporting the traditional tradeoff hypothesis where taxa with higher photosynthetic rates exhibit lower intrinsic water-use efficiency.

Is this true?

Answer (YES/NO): NO